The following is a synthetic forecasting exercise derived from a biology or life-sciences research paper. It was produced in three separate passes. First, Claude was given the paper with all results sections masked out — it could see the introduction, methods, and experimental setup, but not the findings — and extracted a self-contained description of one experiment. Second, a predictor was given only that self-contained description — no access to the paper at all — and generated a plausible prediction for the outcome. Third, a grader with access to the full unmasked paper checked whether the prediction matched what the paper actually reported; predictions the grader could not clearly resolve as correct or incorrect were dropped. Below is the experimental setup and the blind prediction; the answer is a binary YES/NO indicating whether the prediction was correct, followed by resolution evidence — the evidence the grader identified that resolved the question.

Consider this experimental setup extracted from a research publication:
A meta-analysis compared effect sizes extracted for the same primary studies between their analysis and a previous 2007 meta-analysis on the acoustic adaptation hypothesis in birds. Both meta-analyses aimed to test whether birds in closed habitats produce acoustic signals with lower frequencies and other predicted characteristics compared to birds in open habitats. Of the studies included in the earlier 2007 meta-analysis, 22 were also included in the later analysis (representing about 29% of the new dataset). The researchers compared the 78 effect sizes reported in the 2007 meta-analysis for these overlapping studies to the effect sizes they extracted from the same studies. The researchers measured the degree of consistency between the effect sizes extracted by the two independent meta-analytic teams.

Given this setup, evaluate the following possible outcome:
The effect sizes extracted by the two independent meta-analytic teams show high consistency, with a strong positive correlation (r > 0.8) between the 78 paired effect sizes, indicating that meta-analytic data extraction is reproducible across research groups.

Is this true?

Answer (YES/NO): NO